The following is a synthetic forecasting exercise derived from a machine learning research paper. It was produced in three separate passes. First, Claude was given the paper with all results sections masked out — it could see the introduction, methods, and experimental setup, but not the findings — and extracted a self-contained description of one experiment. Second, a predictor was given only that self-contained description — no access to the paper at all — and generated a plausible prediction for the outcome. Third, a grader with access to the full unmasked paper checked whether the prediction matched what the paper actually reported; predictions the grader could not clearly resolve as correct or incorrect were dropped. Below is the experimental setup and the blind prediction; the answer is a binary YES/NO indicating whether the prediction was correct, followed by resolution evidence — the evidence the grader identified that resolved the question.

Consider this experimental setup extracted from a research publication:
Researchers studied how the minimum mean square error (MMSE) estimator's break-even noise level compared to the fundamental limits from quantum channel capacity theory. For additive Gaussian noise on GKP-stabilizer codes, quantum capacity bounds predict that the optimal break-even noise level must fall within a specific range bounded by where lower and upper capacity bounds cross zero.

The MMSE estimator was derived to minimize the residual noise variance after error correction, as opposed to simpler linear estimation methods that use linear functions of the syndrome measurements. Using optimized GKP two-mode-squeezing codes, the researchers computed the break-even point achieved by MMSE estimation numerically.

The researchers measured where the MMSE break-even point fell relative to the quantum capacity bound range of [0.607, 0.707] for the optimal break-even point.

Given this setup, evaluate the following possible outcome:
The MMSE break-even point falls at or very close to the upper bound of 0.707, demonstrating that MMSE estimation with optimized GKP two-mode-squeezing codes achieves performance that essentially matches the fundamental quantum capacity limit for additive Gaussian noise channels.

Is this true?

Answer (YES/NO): NO